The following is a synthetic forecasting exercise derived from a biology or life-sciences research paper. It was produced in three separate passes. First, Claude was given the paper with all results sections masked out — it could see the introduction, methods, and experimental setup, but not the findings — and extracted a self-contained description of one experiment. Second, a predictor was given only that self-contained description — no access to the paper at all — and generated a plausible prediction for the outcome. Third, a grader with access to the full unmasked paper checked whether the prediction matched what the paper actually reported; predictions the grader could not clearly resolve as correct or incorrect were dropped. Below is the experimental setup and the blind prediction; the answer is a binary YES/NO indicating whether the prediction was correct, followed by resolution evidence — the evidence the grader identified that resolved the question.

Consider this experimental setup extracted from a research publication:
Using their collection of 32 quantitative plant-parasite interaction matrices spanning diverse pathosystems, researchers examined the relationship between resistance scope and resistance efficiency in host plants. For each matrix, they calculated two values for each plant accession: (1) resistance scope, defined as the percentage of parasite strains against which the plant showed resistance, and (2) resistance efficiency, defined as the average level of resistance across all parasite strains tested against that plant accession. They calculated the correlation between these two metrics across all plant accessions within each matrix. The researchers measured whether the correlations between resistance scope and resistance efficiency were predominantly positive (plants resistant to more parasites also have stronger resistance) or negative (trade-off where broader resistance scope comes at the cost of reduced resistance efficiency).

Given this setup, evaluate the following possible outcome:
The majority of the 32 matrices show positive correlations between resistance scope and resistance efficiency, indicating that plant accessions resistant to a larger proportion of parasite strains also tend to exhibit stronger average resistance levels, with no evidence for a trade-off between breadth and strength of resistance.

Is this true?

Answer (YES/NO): YES